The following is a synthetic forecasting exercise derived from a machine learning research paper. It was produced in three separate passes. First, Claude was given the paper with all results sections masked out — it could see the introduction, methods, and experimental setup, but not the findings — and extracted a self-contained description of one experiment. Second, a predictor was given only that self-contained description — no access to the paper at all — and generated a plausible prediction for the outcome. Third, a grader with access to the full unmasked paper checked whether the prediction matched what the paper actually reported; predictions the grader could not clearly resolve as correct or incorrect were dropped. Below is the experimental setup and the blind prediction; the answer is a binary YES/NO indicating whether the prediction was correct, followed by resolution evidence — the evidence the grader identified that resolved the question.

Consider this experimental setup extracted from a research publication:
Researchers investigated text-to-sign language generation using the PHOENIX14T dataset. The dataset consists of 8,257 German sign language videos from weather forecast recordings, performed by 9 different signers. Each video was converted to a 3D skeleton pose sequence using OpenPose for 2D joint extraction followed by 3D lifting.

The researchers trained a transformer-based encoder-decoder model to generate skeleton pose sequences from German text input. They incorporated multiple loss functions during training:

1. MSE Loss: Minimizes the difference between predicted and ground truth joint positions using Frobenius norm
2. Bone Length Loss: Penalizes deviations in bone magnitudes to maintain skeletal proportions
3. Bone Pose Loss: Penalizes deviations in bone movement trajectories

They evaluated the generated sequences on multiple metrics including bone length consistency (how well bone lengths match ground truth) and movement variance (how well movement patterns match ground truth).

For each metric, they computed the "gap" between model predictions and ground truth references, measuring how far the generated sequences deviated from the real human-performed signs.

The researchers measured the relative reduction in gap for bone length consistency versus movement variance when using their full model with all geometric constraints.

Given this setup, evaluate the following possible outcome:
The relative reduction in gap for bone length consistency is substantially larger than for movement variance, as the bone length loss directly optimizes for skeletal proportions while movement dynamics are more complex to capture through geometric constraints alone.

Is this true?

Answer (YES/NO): YES